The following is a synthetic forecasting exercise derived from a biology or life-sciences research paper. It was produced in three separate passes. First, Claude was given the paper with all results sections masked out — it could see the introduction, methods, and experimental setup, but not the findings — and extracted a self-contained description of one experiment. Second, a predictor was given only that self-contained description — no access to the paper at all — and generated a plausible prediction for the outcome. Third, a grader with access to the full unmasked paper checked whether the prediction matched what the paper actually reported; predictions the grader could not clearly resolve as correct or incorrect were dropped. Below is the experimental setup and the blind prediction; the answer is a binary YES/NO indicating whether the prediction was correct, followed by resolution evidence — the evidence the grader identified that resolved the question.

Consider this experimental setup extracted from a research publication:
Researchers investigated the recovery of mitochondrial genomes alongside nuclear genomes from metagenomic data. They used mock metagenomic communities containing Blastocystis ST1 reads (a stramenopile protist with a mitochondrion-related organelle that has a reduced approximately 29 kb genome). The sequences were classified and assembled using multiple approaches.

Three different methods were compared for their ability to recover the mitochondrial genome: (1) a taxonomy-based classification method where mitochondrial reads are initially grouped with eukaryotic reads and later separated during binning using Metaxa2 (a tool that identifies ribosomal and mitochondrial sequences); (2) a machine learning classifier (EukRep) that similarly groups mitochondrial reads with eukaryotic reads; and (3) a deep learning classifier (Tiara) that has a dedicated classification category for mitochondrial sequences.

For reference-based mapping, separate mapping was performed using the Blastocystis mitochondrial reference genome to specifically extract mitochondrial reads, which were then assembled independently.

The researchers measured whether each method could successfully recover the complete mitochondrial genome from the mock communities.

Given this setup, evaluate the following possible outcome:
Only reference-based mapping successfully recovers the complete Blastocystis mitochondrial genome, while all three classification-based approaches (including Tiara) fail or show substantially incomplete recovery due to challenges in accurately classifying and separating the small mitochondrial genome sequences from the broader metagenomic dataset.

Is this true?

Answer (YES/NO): NO